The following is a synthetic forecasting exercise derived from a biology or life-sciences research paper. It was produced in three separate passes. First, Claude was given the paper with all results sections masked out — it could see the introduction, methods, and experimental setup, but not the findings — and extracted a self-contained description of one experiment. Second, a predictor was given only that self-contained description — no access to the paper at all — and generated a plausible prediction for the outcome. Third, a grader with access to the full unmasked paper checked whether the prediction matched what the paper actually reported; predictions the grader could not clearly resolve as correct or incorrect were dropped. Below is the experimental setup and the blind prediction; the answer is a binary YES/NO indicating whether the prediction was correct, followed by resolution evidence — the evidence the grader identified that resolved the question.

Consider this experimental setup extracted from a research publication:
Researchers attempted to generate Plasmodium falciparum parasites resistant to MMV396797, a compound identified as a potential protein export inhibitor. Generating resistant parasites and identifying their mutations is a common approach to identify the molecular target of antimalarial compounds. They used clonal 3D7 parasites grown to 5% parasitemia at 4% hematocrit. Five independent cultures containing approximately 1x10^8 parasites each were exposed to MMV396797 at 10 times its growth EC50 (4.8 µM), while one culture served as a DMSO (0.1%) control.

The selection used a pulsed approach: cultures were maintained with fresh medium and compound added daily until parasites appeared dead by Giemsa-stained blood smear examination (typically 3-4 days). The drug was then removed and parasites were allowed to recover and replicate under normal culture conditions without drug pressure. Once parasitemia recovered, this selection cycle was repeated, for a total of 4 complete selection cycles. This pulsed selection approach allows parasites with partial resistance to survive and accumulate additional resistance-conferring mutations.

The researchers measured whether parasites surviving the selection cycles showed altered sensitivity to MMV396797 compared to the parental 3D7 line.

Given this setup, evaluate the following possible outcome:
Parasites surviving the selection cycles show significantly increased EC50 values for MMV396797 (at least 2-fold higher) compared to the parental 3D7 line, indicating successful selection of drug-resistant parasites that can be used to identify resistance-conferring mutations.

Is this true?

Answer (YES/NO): NO